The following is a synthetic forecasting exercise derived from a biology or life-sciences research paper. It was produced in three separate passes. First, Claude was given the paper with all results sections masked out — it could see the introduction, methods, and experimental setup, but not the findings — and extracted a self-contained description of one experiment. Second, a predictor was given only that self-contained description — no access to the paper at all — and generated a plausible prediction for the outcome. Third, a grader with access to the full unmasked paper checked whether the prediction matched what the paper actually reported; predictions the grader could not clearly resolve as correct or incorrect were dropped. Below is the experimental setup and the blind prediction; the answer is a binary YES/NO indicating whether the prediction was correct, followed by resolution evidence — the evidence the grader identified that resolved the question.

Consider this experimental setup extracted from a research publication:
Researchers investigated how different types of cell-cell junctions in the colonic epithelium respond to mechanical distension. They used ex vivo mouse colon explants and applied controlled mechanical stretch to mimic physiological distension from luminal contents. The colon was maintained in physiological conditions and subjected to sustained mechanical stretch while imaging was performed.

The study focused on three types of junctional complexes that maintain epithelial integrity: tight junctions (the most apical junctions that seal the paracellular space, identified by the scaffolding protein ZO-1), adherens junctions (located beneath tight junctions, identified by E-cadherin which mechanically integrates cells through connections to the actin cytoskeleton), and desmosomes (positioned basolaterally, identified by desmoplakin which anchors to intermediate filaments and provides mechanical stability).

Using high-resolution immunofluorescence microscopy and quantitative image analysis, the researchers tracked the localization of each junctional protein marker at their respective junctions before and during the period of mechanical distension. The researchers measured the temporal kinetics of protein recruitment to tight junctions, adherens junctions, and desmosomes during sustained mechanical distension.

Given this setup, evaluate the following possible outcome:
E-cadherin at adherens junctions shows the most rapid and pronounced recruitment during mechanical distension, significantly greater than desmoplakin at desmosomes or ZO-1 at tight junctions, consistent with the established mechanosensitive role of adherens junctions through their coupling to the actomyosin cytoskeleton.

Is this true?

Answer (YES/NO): NO